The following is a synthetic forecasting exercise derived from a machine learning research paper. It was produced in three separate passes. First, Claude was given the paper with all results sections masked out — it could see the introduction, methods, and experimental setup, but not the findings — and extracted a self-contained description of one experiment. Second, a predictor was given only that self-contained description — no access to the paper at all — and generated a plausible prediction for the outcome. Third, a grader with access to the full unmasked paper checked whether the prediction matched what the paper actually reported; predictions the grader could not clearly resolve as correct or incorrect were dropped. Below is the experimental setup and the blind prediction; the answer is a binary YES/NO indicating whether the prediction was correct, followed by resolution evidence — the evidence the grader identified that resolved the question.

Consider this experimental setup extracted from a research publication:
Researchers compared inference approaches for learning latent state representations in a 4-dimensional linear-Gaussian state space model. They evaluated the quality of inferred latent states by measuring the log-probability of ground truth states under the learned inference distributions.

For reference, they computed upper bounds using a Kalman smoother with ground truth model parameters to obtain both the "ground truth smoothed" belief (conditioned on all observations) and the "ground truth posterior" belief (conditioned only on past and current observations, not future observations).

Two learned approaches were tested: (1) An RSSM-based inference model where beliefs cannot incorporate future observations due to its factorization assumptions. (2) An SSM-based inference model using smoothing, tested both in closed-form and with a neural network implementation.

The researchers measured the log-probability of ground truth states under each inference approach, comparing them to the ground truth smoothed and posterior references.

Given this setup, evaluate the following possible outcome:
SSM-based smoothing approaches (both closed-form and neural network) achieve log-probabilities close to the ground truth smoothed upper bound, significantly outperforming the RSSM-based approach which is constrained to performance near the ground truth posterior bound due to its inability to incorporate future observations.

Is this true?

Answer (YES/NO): NO